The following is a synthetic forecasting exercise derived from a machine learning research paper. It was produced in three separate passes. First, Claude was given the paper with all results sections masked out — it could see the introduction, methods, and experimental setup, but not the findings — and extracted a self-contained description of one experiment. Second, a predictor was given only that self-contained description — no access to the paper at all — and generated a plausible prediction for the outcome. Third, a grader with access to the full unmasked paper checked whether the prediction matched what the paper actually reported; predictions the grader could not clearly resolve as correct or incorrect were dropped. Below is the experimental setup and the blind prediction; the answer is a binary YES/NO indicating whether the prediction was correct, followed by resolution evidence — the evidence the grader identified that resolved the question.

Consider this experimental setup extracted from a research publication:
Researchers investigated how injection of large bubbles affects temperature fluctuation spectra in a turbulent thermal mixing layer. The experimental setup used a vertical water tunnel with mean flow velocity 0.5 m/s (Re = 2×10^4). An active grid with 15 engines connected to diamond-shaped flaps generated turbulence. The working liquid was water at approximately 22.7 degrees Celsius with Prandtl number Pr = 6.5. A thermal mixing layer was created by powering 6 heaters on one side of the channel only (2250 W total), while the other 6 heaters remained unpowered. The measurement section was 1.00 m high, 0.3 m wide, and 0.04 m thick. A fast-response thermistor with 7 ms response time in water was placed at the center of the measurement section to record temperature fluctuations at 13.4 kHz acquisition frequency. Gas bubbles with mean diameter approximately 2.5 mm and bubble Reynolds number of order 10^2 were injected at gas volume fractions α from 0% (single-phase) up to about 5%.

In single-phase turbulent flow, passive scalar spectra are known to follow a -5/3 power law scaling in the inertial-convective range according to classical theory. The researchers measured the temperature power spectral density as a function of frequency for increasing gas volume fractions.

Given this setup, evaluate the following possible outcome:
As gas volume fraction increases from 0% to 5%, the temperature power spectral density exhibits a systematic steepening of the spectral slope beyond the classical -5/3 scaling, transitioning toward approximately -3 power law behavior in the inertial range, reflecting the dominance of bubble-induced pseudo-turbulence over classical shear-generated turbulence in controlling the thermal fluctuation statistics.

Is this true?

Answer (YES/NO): YES